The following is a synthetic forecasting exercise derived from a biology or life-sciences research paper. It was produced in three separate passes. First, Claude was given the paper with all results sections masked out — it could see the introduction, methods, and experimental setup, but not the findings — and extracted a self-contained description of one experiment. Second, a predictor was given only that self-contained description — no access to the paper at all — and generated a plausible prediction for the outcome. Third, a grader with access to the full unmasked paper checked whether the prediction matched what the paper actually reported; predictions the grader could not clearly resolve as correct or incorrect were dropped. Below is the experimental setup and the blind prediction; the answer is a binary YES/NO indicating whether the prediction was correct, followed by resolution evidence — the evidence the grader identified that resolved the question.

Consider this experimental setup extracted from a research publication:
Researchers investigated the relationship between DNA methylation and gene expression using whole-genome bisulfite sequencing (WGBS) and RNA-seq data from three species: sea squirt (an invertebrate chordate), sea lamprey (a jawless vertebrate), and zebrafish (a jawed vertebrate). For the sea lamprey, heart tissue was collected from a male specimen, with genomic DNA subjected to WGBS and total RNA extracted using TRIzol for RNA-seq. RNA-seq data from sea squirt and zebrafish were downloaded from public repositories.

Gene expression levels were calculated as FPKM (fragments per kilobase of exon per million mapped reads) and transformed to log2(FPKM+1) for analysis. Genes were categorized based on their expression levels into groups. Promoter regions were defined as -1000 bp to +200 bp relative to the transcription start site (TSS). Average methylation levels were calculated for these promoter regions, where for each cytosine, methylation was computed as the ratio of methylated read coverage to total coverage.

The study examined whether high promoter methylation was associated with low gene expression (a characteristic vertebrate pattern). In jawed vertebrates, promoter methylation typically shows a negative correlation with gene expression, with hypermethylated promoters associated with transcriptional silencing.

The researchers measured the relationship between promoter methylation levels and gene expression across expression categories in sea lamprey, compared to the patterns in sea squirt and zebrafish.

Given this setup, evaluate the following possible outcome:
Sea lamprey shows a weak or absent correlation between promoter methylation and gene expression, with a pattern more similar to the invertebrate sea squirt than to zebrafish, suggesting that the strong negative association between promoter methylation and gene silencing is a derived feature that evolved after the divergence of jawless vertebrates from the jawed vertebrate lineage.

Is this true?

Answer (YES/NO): NO